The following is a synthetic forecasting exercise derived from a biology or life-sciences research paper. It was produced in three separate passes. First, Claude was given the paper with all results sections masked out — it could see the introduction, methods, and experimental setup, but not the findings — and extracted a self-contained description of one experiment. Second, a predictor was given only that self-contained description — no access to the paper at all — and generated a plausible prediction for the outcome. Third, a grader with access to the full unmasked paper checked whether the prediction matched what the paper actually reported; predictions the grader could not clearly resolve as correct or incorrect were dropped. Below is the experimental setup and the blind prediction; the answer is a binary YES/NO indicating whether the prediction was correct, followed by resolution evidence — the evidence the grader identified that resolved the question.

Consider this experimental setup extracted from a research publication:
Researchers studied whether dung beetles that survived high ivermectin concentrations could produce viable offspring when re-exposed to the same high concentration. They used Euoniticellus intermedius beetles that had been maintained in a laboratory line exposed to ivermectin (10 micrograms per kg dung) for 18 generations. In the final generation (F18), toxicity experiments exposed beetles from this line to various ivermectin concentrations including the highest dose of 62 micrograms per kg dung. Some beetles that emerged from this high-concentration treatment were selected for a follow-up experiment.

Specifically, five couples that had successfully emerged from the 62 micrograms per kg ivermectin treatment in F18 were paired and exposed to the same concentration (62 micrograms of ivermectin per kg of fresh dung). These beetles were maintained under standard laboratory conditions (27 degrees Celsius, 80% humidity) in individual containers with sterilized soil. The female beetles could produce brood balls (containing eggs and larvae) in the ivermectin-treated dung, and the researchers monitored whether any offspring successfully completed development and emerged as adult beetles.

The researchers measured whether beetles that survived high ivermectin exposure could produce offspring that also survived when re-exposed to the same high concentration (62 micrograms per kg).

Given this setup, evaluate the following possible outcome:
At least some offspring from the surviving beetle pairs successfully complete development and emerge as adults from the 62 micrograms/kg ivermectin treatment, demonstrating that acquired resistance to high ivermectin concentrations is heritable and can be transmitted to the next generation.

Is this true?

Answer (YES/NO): NO